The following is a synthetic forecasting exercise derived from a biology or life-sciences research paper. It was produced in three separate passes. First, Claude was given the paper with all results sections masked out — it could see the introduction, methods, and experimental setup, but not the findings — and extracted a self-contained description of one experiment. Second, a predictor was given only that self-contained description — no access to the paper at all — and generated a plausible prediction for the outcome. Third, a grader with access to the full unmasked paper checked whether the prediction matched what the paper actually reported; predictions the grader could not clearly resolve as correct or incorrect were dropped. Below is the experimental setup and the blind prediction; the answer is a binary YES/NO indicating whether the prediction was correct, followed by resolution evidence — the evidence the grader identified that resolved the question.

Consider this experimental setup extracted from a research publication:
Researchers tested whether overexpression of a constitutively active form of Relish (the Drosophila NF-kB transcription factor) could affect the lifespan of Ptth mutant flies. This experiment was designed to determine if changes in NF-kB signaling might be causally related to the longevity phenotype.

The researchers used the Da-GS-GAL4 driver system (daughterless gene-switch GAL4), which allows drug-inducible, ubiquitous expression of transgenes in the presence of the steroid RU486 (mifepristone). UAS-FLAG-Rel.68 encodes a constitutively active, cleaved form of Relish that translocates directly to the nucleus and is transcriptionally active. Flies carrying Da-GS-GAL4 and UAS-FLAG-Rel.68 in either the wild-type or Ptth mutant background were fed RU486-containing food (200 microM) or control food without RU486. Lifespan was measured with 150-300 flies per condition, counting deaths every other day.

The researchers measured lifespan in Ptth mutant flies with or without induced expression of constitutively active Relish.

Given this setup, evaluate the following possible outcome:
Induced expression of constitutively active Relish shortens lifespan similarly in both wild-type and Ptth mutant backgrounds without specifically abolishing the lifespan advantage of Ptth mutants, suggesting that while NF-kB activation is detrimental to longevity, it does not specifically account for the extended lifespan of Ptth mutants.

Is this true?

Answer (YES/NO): NO